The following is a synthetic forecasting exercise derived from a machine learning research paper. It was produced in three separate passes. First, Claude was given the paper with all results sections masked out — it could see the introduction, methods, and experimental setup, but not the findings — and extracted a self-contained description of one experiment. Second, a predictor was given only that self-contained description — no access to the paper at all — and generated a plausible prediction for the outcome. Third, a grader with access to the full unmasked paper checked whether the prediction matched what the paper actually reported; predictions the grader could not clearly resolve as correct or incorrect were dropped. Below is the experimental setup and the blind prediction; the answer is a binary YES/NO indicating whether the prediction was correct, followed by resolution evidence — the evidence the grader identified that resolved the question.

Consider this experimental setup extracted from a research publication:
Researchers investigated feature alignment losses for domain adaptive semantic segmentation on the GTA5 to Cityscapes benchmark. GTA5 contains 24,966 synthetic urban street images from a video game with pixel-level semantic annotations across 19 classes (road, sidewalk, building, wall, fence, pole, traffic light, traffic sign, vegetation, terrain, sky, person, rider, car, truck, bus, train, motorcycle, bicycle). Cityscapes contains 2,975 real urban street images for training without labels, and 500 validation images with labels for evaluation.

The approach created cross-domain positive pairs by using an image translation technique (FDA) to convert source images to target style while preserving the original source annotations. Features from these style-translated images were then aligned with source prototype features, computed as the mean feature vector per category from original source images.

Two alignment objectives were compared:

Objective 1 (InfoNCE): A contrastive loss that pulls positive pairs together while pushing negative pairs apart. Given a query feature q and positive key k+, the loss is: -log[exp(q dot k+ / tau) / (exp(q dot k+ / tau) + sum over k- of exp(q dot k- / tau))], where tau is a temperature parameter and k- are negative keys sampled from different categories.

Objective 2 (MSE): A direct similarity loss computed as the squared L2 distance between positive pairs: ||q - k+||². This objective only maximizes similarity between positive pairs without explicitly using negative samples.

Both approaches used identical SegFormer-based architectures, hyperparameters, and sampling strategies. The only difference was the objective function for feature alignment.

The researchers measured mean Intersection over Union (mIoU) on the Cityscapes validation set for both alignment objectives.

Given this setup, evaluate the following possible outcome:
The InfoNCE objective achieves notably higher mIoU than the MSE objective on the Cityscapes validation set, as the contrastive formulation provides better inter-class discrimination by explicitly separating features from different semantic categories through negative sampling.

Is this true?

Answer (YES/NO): NO